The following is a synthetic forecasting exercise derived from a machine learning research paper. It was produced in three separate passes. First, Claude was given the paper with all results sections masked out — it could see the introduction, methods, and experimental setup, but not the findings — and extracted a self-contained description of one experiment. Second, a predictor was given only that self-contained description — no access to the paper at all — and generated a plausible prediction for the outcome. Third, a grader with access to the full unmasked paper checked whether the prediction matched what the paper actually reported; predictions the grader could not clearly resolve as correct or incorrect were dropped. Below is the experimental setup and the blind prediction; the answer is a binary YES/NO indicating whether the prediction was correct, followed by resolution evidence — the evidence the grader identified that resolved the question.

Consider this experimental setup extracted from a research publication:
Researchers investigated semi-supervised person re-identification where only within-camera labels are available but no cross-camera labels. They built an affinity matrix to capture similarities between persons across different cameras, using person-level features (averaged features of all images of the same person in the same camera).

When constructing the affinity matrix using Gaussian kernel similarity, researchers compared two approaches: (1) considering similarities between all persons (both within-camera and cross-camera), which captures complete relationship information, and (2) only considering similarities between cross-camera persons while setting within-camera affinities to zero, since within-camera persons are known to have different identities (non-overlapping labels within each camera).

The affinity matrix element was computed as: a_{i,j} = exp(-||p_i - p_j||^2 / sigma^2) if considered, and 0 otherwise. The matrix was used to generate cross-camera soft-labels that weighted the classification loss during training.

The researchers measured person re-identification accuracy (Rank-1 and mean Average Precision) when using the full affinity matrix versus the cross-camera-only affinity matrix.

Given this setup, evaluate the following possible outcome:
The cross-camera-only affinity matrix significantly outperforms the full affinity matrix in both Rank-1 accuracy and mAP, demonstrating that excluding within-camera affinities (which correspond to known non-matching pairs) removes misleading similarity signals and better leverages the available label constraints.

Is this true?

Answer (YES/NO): NO